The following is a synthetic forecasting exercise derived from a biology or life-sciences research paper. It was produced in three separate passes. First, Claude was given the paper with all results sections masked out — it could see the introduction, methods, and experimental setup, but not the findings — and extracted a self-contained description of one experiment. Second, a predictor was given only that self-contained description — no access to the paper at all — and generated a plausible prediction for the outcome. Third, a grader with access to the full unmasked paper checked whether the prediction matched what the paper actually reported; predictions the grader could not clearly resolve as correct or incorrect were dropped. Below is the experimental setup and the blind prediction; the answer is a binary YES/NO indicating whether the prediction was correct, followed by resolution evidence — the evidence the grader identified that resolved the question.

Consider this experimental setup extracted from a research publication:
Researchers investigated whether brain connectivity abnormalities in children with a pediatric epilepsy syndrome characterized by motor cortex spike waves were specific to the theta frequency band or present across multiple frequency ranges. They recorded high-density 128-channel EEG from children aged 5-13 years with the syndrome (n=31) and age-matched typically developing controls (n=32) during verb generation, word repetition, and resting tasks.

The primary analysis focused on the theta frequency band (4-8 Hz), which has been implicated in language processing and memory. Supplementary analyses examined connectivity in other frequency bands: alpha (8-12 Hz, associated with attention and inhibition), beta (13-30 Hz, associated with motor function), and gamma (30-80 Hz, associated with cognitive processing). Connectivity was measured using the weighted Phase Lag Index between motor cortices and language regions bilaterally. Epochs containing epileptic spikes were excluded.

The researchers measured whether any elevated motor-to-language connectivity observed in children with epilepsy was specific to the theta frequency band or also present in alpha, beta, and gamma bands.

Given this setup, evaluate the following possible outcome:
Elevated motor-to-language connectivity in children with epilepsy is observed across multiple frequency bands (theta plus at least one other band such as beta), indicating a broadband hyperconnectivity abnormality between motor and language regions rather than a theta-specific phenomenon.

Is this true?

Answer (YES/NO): NO